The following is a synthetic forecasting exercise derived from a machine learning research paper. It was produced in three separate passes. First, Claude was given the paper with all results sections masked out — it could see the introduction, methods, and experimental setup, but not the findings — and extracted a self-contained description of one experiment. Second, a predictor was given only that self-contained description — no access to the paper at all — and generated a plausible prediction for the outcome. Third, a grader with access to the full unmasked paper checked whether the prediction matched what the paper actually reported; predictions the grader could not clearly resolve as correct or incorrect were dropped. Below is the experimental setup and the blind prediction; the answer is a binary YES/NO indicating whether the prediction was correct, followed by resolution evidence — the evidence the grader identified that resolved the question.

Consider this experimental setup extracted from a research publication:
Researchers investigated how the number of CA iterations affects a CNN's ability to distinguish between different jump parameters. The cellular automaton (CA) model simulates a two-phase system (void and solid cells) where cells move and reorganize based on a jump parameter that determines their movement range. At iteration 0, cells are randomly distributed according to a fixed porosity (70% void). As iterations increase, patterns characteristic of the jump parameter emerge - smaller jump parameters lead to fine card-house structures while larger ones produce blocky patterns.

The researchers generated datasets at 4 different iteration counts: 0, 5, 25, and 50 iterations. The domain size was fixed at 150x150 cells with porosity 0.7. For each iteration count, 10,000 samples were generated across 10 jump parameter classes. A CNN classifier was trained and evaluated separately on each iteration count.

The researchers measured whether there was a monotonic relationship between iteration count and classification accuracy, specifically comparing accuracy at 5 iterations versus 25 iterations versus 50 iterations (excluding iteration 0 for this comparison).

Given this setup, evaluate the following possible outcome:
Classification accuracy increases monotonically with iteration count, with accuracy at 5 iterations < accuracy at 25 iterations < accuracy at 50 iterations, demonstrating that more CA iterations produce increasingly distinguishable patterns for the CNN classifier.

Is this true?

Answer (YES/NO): NO